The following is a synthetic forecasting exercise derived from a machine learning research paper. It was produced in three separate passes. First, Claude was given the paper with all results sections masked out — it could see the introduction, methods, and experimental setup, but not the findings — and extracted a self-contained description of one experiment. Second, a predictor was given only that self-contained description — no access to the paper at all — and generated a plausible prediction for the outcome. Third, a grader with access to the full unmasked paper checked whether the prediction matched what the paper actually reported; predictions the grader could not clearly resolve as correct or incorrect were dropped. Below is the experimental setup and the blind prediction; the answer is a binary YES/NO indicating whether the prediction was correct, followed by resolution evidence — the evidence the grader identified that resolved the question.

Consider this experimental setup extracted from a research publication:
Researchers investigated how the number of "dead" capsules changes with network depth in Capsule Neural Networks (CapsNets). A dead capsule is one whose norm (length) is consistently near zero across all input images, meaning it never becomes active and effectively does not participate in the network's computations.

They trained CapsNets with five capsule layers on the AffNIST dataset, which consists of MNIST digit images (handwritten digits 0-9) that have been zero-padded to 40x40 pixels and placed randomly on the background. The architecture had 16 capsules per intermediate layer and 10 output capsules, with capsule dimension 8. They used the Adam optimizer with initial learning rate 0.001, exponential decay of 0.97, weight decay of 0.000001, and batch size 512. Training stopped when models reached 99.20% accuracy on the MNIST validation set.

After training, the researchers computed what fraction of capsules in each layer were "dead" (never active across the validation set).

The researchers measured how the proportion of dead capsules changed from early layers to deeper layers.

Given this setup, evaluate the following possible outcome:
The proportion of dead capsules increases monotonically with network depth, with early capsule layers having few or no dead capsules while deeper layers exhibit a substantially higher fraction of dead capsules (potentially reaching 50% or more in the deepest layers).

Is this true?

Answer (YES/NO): YES